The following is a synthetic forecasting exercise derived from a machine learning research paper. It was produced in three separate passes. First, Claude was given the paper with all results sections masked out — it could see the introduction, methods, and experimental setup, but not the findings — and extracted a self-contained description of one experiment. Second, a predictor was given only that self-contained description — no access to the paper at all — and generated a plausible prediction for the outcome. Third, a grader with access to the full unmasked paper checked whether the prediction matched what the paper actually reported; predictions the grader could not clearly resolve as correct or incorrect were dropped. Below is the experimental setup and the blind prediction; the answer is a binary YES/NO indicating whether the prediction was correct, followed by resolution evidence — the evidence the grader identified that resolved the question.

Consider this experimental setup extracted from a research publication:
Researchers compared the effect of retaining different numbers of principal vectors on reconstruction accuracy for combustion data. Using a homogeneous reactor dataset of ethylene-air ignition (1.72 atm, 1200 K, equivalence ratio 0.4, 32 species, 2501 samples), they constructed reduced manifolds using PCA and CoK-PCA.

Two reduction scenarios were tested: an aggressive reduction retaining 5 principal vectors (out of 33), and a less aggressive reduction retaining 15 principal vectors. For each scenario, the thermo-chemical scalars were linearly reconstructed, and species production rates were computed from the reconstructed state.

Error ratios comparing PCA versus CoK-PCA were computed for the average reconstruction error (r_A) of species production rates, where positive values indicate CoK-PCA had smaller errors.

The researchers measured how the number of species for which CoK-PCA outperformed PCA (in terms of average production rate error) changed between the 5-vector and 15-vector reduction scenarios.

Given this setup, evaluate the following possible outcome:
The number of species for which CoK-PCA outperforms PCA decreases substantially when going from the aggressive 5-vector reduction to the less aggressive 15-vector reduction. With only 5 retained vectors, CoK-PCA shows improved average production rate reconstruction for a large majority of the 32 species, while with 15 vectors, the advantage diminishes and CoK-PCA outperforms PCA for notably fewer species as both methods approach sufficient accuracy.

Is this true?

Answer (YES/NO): NO